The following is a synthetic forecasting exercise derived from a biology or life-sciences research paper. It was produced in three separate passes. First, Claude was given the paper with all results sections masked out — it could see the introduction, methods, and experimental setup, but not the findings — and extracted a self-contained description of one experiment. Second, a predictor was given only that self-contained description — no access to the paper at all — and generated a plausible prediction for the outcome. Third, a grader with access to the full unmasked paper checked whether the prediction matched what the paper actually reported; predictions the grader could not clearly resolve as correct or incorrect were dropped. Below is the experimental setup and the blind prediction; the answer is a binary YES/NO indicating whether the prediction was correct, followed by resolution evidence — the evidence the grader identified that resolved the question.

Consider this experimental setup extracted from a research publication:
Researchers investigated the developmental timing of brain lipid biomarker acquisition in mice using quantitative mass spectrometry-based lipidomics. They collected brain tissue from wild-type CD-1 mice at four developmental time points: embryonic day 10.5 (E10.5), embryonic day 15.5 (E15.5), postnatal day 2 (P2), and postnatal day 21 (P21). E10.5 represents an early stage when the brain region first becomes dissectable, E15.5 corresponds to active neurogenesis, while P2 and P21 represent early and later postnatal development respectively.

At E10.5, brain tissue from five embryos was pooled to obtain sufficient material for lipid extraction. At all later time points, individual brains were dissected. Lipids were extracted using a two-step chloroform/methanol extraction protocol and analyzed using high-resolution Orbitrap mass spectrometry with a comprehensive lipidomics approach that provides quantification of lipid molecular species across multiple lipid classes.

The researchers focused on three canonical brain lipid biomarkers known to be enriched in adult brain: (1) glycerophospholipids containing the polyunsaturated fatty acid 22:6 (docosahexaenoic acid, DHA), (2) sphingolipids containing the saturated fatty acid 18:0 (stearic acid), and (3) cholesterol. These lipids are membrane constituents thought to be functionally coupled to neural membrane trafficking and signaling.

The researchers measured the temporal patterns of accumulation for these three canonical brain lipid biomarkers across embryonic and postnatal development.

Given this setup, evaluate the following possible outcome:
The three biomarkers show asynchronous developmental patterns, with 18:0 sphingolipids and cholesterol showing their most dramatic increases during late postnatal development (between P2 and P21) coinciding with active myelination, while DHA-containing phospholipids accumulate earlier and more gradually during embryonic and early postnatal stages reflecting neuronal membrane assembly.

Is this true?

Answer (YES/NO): NO